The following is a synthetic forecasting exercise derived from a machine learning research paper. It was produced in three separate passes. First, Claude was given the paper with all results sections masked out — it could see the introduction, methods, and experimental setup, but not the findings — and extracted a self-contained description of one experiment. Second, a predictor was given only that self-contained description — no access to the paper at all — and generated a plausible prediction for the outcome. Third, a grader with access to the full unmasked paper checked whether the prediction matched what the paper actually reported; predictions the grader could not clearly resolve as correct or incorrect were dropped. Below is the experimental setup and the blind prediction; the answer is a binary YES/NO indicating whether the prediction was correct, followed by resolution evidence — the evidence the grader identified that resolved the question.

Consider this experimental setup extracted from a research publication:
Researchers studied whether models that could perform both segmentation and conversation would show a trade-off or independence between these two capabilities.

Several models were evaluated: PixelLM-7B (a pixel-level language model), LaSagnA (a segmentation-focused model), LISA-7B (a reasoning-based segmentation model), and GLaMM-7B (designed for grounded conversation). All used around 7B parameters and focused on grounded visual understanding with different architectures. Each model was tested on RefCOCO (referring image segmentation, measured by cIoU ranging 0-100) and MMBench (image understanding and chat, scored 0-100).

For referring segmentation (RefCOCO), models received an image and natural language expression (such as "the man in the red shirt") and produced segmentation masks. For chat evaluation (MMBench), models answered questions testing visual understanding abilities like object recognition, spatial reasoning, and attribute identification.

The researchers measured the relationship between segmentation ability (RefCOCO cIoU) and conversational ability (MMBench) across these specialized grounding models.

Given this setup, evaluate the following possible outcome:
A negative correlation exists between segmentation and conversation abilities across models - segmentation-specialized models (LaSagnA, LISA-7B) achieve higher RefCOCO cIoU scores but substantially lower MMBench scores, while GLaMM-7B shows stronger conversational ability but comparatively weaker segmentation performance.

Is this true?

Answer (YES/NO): NO